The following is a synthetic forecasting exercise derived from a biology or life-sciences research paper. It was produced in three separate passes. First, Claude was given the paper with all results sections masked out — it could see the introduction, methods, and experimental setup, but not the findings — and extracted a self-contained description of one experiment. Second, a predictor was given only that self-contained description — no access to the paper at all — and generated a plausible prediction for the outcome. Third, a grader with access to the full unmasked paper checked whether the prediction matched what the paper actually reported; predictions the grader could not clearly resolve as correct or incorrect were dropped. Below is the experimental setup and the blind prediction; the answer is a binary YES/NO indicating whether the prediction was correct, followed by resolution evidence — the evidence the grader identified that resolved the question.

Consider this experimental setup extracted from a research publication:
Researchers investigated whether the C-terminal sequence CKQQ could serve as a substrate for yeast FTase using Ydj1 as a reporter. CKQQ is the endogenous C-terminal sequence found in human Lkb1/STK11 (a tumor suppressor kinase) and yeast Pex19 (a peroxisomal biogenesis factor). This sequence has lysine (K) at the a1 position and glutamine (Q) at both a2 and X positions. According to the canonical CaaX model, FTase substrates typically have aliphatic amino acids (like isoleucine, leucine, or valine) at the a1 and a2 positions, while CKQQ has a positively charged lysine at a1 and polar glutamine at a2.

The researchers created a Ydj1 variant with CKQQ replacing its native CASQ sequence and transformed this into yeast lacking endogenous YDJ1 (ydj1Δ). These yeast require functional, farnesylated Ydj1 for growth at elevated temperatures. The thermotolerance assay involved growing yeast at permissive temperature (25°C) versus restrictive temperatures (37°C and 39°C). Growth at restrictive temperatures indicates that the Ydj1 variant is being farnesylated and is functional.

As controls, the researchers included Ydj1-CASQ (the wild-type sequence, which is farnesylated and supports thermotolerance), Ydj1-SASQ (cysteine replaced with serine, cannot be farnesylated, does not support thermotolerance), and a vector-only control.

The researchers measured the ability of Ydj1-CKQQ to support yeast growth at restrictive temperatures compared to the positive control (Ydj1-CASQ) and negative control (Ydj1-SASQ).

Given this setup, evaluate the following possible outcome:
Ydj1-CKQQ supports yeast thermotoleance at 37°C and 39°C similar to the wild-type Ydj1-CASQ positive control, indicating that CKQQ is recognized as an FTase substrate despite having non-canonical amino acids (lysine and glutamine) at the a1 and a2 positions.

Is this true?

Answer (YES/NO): YES